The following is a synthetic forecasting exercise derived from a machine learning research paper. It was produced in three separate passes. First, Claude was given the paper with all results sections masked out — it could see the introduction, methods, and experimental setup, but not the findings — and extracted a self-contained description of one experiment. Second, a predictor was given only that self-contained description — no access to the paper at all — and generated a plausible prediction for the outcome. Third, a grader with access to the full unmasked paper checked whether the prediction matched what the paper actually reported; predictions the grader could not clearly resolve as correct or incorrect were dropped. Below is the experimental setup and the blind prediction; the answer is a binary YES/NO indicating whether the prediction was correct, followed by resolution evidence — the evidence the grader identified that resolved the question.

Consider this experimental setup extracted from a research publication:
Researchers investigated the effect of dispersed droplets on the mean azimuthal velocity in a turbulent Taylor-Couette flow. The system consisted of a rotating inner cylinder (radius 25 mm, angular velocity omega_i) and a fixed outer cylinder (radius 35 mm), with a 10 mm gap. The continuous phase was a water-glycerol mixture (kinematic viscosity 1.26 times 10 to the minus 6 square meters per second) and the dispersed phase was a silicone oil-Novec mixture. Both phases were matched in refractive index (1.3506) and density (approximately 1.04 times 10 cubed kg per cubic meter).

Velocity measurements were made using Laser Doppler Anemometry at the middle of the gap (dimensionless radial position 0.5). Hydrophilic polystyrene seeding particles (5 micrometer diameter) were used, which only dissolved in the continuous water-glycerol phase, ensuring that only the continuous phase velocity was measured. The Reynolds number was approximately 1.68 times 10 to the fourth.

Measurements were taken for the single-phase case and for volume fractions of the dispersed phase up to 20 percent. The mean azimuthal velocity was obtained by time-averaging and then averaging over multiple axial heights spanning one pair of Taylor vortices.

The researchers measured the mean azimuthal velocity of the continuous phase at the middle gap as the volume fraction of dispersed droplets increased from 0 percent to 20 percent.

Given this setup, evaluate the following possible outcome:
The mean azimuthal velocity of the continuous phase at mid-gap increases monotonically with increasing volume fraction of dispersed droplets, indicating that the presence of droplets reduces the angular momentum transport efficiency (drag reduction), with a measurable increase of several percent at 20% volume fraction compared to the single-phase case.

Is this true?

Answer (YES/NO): NO